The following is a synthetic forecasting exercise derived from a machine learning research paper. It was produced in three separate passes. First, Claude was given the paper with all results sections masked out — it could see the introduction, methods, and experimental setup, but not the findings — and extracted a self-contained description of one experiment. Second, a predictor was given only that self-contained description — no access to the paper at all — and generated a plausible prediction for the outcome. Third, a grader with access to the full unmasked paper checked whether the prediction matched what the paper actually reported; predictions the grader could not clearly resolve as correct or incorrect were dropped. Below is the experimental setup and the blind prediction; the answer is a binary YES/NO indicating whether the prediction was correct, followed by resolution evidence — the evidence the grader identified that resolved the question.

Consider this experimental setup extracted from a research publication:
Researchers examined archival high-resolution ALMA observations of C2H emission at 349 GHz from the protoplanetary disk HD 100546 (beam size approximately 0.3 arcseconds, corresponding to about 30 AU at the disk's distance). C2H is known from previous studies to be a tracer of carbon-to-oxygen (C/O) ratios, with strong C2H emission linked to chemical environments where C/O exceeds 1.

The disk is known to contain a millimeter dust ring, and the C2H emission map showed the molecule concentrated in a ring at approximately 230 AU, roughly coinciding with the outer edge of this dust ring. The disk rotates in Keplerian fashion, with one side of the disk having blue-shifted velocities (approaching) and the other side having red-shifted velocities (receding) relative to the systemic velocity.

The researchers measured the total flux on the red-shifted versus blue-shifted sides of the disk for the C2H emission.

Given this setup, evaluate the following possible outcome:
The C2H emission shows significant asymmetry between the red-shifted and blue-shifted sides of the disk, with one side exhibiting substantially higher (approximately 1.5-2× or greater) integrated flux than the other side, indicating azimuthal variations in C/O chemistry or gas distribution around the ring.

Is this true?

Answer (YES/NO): YES